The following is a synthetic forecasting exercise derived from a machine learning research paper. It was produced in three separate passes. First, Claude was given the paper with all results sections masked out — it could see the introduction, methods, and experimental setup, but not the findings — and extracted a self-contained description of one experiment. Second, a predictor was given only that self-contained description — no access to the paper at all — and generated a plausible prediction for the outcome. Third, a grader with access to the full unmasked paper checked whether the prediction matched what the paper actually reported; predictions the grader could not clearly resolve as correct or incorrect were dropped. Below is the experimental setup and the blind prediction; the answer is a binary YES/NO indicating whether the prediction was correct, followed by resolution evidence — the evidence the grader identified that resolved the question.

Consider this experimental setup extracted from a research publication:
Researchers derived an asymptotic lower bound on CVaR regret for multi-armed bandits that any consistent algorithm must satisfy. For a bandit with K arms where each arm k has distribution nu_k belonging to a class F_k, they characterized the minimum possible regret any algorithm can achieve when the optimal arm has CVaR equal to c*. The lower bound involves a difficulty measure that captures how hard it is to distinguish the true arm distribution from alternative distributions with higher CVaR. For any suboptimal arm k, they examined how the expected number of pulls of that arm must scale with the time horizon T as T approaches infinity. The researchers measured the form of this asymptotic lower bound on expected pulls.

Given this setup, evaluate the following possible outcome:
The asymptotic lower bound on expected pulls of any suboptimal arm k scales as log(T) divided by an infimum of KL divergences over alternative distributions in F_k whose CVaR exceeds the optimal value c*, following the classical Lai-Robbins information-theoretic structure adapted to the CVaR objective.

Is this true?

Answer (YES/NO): YES